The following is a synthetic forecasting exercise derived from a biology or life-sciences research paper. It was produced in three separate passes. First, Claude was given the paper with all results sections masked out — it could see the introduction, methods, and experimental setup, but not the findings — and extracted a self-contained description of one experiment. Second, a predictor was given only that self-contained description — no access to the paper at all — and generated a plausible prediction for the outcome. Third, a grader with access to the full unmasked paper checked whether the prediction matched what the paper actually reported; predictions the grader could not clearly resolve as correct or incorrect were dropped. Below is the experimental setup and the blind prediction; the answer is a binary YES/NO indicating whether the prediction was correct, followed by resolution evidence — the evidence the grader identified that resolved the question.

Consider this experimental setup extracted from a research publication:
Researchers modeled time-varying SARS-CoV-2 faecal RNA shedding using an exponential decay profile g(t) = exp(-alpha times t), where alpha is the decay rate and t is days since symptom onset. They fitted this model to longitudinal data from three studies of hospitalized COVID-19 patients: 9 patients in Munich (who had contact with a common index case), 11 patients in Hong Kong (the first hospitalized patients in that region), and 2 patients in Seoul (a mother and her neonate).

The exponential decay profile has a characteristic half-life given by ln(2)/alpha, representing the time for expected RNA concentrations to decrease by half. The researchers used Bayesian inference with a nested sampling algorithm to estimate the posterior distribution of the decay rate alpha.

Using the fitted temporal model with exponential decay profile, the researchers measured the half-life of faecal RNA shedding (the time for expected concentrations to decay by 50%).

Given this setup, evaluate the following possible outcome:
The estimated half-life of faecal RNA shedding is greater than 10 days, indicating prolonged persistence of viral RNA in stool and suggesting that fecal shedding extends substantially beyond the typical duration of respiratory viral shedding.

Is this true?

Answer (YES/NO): NO